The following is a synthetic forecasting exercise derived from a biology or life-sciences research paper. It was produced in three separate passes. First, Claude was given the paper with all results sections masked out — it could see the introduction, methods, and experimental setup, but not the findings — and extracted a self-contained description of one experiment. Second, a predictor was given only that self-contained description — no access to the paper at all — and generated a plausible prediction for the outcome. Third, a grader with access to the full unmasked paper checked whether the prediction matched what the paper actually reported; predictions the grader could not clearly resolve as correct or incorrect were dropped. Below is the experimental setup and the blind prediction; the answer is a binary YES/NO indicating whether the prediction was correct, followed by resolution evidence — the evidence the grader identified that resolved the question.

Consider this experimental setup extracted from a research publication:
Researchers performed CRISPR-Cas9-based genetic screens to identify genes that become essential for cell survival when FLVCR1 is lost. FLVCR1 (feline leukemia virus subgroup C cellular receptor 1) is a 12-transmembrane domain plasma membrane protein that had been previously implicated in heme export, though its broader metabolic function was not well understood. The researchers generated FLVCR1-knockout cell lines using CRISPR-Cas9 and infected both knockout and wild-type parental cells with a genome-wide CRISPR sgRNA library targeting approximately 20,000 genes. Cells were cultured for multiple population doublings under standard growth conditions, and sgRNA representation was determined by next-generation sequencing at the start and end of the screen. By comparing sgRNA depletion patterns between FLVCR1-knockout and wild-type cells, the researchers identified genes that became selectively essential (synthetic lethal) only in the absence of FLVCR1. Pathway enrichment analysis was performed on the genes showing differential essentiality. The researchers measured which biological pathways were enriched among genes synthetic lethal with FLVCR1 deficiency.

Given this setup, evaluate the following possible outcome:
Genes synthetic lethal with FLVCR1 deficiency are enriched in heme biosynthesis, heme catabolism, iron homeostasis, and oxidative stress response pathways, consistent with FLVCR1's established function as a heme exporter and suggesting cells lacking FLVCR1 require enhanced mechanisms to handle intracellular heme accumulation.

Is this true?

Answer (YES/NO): NO